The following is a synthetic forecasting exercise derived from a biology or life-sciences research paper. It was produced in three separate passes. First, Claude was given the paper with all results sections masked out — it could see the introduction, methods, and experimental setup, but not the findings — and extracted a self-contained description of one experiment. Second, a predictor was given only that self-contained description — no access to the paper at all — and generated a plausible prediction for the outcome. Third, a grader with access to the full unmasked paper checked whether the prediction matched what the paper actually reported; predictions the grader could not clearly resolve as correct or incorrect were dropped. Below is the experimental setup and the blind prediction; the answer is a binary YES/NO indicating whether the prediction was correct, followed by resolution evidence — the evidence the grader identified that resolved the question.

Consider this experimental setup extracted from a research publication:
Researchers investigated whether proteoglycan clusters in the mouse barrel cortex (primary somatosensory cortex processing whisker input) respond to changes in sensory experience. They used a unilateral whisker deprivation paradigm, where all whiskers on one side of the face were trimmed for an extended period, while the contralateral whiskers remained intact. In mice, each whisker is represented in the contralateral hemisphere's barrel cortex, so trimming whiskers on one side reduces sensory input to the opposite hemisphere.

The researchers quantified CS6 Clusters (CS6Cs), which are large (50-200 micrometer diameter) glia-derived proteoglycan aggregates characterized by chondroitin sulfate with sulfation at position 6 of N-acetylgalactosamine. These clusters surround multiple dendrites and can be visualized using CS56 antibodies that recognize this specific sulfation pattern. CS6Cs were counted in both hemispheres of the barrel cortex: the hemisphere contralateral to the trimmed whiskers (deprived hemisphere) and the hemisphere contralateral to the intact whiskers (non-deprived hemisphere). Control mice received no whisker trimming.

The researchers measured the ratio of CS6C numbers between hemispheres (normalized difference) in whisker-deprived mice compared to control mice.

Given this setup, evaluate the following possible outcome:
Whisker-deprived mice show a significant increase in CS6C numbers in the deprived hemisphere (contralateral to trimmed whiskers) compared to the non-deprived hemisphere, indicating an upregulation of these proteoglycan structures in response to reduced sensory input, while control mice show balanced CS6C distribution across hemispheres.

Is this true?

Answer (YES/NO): NO